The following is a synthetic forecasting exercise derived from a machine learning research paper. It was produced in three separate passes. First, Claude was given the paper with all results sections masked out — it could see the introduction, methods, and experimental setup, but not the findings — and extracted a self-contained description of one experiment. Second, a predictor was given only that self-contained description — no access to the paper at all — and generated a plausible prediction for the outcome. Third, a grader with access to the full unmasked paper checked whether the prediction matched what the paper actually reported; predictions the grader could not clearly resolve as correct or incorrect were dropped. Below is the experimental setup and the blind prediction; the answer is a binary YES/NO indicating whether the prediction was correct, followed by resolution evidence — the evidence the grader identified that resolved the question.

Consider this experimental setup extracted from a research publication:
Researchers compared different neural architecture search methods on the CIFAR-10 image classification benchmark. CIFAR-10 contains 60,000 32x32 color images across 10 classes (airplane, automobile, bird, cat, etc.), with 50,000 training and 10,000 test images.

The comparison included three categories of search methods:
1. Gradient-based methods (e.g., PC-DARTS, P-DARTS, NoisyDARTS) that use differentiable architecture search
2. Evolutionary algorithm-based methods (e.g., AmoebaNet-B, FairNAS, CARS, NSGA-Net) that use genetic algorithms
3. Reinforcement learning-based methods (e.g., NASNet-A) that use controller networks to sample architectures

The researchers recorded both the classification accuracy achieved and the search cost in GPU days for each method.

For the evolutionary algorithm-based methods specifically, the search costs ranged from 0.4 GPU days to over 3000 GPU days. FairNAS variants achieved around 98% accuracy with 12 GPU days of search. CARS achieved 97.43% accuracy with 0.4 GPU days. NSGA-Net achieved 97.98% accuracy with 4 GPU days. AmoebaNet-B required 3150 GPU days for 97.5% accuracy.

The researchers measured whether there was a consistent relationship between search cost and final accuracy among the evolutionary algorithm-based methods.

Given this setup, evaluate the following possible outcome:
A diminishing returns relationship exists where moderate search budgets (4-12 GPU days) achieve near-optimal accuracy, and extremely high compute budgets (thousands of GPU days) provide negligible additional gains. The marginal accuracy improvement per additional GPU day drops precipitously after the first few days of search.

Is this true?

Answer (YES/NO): NO